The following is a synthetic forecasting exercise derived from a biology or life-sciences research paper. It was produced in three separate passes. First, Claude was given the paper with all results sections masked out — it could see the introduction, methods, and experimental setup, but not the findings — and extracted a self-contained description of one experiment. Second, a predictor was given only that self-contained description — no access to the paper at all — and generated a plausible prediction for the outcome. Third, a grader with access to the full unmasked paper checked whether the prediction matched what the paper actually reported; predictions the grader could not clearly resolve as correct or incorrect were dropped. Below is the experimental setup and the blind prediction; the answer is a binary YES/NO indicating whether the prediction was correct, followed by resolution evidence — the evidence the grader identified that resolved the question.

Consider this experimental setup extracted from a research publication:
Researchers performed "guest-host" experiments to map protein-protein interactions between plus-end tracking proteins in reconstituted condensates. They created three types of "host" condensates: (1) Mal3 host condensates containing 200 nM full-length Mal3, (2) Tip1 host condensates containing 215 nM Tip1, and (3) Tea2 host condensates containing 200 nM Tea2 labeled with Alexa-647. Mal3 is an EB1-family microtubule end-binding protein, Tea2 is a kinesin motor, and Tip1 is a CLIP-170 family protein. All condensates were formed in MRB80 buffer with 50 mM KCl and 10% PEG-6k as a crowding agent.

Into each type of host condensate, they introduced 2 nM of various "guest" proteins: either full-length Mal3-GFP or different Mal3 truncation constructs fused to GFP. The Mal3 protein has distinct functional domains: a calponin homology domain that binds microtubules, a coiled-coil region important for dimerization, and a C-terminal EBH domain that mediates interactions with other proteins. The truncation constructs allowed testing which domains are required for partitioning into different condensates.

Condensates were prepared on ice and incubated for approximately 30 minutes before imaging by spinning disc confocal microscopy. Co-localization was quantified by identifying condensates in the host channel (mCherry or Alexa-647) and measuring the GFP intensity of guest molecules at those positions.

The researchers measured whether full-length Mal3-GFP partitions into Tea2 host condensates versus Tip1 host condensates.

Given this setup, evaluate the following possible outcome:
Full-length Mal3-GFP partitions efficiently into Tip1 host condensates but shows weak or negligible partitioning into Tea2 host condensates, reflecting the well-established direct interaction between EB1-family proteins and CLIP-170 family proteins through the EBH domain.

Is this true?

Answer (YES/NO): NO